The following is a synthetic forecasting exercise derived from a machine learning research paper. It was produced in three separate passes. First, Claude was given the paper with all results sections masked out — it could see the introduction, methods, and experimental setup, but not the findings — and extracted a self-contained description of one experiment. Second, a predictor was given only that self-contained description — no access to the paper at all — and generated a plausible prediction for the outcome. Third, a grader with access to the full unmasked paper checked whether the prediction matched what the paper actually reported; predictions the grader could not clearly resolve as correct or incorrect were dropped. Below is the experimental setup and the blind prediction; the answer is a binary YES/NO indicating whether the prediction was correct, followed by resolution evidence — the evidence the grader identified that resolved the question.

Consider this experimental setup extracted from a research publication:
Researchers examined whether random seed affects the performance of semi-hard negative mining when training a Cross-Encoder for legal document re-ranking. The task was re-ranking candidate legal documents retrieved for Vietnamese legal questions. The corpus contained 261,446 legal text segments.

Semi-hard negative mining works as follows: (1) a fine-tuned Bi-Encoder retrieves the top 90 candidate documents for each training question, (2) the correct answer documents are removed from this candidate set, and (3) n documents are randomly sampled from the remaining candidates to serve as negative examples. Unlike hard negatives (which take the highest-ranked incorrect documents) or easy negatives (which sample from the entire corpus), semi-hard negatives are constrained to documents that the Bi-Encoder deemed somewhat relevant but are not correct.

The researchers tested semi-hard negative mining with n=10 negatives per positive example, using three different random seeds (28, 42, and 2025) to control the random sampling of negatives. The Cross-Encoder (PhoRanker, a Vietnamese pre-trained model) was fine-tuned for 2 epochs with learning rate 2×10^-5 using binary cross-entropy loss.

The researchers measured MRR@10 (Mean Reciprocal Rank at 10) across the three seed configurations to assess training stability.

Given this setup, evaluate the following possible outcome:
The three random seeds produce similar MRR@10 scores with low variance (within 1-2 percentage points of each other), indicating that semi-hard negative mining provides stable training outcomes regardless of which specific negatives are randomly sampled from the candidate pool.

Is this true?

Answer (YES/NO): YES